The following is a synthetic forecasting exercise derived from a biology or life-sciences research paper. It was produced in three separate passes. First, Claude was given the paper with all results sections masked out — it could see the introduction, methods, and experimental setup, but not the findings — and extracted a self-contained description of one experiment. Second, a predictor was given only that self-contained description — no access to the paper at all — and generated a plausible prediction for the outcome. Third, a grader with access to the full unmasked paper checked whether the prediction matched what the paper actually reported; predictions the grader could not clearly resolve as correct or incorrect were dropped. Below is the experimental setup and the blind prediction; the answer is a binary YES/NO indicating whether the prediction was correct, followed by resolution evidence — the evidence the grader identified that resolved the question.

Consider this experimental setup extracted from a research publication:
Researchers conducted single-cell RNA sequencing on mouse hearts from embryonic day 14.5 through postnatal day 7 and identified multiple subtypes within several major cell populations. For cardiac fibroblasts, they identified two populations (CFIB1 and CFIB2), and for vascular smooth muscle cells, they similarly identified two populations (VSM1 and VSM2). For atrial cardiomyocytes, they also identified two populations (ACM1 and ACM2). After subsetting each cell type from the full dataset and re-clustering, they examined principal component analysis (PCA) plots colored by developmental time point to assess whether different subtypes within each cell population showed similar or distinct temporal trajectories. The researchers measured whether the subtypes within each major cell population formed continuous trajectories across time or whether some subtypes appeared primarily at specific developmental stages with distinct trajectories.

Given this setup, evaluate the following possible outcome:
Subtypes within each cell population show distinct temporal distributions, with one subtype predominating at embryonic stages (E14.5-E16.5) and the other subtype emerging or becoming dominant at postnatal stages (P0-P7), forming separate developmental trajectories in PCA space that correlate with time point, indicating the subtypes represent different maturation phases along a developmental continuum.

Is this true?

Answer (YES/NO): NO